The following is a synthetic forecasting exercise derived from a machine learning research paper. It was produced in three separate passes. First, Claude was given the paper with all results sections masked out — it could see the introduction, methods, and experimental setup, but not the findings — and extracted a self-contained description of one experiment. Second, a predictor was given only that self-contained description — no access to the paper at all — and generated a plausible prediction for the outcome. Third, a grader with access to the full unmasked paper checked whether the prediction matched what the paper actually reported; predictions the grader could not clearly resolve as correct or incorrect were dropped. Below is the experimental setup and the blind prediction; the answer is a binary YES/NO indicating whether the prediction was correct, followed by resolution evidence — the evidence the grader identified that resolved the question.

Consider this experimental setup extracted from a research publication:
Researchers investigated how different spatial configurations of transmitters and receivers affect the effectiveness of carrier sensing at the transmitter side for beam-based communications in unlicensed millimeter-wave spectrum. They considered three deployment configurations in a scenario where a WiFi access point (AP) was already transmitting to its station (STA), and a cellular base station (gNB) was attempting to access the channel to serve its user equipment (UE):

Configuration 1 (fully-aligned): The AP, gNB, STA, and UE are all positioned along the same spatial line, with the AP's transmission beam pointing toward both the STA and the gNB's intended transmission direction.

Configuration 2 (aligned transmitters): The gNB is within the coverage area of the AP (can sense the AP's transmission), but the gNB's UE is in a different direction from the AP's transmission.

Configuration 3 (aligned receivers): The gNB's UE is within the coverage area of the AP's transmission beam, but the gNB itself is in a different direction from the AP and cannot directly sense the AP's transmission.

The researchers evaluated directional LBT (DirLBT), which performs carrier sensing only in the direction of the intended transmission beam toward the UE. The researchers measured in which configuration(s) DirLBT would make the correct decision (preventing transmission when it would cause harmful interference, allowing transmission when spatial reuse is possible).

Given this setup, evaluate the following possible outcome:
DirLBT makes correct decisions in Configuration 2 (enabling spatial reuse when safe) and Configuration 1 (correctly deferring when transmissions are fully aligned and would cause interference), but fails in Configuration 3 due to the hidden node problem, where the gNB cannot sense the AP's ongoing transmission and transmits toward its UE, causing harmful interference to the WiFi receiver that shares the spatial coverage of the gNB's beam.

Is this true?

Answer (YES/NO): NO